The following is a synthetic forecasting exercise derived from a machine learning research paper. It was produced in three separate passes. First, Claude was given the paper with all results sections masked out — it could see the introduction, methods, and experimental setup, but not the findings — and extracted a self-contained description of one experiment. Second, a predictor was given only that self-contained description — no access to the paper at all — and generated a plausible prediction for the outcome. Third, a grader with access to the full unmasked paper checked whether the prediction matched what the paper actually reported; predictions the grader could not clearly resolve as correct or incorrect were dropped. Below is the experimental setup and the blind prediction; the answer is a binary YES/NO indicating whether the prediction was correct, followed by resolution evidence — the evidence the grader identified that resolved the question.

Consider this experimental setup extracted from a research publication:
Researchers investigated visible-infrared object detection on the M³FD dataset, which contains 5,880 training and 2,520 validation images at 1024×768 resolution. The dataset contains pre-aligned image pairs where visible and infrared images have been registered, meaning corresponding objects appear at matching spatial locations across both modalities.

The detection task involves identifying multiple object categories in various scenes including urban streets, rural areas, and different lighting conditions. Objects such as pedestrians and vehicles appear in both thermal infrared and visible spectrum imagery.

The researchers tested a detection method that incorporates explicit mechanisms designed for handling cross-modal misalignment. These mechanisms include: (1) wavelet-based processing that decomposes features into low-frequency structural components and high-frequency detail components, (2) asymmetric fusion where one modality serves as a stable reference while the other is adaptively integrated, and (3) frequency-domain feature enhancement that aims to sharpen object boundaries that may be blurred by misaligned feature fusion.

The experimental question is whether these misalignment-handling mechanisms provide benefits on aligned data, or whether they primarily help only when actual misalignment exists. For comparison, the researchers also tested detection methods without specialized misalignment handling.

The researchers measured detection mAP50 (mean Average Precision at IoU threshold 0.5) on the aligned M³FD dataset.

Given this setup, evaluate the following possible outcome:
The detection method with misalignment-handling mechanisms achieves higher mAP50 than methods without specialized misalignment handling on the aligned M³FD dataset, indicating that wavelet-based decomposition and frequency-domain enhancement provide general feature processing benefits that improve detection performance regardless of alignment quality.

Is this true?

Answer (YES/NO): YES